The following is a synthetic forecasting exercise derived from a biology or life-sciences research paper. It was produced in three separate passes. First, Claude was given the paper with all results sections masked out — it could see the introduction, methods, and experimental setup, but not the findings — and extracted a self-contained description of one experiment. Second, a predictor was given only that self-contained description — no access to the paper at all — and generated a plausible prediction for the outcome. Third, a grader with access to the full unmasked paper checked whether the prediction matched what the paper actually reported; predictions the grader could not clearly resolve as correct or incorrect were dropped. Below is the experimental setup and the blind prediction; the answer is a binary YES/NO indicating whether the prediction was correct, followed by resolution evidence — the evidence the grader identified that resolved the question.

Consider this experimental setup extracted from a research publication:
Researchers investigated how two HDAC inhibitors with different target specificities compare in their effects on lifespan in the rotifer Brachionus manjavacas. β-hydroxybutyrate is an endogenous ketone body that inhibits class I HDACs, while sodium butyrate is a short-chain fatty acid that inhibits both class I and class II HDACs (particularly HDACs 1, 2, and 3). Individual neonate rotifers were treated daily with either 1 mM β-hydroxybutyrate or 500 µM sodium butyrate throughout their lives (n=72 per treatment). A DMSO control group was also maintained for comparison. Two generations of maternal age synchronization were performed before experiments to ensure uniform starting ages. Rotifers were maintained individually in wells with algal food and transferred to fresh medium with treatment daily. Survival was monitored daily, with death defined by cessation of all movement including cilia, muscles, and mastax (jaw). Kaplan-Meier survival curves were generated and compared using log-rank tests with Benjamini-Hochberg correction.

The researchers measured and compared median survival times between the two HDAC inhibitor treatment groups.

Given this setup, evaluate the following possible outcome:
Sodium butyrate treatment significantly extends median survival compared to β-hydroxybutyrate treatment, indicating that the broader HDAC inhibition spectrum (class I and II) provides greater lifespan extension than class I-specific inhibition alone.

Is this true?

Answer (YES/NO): NO